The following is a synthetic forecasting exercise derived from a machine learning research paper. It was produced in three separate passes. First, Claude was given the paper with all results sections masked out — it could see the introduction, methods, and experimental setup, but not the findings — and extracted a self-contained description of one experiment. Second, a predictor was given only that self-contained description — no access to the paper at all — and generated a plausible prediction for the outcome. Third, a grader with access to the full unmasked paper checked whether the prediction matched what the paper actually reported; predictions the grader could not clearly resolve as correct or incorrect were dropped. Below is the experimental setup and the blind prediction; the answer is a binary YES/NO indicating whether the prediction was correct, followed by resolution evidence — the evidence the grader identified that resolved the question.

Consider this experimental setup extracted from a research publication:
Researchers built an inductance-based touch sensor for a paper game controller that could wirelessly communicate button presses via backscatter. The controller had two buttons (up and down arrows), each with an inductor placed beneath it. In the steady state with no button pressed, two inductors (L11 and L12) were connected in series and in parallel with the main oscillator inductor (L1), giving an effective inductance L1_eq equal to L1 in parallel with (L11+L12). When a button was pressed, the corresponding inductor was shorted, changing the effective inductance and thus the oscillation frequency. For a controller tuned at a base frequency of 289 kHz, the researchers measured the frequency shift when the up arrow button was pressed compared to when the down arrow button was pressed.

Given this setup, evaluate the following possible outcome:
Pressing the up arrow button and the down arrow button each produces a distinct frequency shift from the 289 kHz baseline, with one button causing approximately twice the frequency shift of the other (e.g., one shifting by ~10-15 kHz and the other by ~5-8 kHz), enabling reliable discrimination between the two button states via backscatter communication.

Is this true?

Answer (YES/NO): NO